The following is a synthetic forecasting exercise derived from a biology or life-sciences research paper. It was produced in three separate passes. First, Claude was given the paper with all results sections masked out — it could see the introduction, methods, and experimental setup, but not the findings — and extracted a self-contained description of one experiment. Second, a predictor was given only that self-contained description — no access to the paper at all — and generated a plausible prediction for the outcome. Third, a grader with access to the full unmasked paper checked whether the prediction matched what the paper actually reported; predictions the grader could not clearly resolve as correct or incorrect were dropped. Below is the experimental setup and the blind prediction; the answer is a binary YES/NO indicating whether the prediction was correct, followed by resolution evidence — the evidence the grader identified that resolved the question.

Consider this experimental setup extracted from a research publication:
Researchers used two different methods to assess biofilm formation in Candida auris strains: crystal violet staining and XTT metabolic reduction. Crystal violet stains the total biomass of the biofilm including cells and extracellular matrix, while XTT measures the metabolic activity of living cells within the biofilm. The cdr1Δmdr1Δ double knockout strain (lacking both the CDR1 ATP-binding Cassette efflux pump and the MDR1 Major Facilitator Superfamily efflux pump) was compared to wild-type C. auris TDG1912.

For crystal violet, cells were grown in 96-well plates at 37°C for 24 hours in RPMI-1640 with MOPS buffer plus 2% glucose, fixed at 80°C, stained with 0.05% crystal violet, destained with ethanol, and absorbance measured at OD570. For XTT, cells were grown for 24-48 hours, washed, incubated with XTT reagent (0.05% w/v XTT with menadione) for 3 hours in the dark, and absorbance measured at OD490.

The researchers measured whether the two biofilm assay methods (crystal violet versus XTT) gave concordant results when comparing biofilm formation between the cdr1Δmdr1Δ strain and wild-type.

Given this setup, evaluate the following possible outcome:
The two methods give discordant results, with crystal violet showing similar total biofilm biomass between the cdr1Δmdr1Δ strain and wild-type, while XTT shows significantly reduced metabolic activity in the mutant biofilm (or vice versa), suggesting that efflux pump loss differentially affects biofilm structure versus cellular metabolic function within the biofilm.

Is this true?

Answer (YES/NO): YES